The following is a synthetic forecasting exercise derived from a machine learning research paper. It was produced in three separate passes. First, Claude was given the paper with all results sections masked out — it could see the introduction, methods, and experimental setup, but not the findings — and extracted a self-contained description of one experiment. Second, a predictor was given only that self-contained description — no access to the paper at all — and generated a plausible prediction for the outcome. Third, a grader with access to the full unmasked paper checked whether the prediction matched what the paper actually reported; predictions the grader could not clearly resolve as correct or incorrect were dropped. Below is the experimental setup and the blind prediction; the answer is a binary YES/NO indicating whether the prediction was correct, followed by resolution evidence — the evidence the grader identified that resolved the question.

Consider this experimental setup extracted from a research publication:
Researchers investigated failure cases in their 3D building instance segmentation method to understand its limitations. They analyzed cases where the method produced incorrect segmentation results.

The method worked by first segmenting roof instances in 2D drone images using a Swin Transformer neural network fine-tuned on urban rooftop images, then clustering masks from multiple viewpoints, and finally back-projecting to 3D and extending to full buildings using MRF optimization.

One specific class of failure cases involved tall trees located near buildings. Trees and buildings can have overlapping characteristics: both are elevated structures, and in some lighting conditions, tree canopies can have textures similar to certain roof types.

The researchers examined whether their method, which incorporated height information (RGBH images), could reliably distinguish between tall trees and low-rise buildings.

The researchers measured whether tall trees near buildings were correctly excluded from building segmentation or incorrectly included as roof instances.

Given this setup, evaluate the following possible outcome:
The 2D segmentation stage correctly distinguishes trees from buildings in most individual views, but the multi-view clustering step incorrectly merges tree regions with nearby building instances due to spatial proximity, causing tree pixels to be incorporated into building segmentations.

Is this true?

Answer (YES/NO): NO